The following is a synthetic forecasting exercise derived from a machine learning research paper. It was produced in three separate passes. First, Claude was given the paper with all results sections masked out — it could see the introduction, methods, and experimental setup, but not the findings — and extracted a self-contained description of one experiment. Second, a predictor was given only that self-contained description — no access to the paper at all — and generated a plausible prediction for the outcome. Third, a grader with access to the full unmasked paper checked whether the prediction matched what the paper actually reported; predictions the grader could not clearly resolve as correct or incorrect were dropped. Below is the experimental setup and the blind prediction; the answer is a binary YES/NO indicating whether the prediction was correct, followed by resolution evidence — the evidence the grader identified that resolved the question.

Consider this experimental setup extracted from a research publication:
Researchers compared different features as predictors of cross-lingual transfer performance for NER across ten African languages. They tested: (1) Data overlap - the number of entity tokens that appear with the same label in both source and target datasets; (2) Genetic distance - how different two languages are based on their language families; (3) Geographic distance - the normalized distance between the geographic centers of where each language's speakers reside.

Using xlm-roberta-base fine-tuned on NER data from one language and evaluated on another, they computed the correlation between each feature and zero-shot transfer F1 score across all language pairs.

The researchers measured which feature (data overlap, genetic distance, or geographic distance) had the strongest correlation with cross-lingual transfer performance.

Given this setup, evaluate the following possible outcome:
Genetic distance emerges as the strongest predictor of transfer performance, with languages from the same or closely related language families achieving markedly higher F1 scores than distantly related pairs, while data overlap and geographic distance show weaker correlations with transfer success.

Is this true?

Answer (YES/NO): NO